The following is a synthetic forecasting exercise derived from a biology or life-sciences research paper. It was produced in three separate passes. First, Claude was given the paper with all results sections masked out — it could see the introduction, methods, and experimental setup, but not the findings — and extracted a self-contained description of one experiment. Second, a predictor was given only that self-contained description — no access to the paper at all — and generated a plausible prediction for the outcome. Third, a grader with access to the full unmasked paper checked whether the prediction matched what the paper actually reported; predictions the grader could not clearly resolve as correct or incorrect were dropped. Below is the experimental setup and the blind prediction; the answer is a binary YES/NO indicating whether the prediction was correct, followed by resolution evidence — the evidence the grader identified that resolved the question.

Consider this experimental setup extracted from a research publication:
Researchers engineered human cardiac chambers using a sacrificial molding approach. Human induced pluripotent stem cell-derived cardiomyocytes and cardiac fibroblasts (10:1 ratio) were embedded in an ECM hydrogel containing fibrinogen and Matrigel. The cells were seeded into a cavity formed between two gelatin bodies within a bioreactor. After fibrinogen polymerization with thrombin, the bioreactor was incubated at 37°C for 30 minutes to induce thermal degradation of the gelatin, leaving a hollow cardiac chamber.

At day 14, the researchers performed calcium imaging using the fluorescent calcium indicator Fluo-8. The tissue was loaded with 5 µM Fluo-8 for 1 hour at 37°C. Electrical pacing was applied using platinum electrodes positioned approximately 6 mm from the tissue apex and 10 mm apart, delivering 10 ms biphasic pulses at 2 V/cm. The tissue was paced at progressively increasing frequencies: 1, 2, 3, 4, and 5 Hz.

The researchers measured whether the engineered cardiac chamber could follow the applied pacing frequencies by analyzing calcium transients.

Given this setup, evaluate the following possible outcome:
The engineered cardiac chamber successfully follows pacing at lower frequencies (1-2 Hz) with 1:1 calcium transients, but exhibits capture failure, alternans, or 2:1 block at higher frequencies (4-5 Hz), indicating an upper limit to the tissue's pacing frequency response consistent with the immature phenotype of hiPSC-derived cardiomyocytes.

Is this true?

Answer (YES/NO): NO